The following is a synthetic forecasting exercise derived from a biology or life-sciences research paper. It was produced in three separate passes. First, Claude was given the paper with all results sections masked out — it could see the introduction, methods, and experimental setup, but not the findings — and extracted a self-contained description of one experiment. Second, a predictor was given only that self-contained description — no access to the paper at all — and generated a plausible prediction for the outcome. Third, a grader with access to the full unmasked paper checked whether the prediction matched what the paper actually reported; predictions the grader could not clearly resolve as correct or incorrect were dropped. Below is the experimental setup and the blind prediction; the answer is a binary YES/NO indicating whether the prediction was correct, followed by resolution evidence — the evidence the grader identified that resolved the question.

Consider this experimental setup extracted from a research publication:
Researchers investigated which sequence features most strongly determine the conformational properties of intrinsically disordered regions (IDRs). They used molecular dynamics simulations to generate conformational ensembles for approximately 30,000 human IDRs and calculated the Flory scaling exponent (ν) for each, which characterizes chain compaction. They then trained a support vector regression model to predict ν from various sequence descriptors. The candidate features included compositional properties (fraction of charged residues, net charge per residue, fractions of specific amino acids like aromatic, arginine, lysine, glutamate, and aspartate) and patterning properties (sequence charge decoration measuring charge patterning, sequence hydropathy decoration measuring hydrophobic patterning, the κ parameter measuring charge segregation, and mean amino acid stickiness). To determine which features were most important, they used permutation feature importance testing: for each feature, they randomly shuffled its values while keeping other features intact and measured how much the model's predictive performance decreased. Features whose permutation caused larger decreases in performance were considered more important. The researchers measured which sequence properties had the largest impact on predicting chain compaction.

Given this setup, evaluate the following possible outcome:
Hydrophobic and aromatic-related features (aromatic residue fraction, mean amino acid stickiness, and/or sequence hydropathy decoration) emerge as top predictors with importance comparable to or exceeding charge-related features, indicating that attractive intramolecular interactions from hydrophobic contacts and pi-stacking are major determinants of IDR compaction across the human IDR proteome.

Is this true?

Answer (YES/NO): YES